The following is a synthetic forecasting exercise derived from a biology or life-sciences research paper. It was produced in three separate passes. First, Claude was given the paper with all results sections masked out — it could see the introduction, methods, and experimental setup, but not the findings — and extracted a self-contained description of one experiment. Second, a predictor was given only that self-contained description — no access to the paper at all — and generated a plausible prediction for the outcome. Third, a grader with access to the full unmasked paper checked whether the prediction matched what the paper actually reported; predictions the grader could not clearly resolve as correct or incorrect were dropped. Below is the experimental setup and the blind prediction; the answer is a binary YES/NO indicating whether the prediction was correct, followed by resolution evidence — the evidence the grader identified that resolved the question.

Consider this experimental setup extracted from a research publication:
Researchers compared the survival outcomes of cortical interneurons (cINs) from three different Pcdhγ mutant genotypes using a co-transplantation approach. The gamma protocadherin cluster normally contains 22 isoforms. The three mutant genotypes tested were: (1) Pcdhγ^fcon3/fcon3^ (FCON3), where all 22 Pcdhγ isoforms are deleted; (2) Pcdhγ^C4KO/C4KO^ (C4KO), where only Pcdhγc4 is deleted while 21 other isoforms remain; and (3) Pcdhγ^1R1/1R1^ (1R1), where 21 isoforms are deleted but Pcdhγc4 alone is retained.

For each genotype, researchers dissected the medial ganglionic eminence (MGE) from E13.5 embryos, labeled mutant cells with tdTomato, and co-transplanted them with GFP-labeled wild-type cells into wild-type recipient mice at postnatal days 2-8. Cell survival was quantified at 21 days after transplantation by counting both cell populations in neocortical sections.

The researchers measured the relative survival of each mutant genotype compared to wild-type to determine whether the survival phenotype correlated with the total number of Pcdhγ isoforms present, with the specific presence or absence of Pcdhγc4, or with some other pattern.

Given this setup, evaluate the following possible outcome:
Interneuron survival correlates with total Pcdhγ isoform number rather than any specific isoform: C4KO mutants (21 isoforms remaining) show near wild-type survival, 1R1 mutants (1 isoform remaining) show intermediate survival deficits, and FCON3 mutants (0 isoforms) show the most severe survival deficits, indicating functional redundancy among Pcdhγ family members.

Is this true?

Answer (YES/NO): NO